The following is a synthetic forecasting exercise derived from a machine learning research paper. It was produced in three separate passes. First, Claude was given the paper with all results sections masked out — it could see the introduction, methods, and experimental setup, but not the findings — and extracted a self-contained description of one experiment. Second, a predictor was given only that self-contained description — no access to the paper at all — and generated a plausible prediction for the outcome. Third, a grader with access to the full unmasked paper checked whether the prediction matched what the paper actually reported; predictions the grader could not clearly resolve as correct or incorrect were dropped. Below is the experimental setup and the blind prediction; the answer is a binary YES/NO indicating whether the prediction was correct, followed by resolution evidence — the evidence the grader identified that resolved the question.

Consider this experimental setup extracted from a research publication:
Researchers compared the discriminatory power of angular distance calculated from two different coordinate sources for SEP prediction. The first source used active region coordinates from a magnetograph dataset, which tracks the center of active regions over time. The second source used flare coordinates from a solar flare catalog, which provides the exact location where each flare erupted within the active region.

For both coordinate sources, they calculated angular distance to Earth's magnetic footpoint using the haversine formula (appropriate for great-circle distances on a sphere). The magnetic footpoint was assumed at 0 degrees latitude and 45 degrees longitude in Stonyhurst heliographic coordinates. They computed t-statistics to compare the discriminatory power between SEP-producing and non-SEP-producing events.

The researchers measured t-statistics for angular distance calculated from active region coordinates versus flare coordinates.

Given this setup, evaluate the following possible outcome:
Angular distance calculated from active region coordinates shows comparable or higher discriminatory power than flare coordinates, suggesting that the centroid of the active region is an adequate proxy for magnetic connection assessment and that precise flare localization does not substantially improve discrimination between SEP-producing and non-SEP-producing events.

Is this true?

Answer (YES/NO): NO